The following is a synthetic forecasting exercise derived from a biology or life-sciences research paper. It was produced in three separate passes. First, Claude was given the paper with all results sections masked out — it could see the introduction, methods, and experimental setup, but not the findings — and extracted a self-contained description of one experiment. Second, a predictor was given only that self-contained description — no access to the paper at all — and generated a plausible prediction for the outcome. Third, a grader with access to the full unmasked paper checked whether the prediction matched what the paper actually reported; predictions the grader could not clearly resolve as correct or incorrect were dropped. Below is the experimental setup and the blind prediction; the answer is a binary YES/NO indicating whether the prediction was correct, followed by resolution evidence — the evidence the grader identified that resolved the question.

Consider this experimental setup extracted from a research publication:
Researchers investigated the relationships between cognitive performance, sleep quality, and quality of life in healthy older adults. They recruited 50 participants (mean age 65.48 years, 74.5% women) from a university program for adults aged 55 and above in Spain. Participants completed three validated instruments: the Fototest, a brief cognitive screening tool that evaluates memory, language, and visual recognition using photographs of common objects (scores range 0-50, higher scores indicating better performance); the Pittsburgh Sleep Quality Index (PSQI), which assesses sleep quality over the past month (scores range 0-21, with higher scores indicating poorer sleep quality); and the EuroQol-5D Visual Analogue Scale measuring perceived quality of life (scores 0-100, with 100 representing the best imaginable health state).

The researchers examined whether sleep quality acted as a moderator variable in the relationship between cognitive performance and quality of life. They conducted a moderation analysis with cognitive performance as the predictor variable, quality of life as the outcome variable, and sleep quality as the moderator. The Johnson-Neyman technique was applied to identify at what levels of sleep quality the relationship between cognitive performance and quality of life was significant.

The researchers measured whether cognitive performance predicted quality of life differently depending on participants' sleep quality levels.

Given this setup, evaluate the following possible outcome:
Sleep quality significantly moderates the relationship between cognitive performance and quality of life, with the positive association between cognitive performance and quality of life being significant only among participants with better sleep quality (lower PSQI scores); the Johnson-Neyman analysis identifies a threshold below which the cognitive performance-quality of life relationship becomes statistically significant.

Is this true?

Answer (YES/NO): NO